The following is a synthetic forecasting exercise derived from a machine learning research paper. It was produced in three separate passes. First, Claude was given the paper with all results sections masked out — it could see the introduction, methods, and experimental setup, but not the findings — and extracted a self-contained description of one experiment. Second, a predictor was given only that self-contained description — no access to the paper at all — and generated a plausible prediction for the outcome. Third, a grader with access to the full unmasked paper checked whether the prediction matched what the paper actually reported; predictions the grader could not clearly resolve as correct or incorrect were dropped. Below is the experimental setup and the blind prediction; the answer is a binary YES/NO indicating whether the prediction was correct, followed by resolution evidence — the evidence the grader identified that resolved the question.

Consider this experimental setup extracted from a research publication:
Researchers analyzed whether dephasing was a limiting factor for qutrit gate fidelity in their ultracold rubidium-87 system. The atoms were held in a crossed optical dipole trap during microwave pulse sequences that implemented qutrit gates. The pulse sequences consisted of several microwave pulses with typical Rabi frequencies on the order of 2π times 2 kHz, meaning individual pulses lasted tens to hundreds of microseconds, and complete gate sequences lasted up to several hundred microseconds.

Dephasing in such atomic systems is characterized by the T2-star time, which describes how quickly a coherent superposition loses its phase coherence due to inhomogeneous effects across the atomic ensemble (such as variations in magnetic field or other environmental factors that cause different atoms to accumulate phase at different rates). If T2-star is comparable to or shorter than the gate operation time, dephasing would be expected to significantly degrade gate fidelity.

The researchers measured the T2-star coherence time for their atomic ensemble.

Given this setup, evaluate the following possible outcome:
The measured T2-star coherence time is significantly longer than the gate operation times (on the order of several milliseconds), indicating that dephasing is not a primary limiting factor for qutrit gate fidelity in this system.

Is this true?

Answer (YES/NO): YES